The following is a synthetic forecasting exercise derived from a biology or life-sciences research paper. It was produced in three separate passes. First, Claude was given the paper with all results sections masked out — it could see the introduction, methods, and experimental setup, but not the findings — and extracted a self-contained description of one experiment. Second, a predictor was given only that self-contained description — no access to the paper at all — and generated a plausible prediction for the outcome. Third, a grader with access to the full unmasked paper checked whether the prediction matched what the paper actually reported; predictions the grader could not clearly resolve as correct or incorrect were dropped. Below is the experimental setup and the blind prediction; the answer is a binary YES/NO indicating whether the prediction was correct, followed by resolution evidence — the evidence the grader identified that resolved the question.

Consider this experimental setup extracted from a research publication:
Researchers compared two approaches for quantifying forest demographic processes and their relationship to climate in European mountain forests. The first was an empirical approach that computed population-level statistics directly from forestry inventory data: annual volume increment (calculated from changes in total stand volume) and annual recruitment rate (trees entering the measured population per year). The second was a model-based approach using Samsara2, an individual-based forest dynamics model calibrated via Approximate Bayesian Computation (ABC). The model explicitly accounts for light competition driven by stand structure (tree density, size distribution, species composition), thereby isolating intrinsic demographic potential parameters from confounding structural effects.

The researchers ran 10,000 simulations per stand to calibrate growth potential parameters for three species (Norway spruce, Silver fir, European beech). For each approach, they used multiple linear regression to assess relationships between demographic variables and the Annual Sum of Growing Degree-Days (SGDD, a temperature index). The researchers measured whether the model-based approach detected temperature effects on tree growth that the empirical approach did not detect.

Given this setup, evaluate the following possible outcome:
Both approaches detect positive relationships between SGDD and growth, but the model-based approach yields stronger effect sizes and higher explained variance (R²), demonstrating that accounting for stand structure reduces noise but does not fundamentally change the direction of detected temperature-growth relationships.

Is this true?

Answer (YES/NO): NO